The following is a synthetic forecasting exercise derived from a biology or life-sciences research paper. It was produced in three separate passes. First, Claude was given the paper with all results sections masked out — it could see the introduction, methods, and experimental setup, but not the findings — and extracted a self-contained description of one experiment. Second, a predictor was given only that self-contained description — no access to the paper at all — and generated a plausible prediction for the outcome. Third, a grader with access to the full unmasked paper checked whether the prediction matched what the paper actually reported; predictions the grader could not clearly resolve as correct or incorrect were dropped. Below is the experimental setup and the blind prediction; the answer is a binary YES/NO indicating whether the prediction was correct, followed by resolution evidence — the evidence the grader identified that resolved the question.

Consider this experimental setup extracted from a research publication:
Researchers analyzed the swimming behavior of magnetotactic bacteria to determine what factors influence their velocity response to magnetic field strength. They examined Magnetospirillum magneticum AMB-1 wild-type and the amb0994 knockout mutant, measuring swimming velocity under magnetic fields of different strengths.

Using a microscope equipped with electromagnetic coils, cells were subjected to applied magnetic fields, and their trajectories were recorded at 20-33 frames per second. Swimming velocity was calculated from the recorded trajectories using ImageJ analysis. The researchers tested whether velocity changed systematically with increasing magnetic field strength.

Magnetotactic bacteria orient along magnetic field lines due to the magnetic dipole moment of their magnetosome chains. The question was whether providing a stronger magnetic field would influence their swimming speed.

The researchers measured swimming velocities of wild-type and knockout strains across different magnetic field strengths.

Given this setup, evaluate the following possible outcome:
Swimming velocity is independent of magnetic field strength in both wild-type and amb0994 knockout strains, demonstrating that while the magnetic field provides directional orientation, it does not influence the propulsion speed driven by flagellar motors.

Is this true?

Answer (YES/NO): YES